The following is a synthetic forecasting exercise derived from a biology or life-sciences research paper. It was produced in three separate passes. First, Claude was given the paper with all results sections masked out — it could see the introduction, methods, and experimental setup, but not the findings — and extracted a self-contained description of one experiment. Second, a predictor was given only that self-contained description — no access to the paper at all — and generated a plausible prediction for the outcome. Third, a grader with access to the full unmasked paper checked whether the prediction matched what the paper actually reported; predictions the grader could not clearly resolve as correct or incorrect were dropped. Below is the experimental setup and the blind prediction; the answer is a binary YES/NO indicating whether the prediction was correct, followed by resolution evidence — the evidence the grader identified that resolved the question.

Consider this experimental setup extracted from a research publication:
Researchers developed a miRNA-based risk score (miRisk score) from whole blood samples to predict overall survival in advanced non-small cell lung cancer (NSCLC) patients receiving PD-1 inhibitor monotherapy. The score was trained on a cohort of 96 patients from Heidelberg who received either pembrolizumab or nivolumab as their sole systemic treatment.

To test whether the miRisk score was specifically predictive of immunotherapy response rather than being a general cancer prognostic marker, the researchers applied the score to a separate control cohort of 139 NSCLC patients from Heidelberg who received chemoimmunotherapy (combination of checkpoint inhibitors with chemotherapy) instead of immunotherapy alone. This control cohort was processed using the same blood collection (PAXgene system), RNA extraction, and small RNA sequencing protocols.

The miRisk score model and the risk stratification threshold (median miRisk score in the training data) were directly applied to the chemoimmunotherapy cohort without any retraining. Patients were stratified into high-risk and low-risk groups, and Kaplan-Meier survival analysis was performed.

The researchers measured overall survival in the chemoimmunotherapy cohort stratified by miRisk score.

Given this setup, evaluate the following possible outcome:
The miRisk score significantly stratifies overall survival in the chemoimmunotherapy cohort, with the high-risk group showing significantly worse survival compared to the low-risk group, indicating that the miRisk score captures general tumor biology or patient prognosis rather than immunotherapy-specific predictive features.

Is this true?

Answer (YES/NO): NO